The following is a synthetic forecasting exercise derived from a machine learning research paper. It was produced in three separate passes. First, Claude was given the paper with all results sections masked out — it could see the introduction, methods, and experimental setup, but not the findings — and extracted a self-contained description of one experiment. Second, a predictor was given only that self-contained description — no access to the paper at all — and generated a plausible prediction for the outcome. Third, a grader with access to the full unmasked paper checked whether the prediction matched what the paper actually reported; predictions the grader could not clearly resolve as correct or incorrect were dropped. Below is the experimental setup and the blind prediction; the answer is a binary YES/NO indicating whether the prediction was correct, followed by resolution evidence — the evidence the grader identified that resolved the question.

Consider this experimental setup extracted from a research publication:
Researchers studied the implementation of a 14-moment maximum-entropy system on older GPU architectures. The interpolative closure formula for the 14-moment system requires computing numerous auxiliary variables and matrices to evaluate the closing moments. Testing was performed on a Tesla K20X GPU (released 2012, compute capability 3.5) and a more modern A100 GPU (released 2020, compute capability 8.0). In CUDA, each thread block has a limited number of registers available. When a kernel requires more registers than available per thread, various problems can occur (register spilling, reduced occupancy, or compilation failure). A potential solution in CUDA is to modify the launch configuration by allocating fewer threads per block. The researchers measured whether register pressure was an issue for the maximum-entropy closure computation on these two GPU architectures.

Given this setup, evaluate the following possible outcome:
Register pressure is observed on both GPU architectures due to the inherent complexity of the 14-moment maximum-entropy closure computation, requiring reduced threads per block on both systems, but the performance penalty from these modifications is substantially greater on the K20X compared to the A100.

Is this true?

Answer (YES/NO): NO